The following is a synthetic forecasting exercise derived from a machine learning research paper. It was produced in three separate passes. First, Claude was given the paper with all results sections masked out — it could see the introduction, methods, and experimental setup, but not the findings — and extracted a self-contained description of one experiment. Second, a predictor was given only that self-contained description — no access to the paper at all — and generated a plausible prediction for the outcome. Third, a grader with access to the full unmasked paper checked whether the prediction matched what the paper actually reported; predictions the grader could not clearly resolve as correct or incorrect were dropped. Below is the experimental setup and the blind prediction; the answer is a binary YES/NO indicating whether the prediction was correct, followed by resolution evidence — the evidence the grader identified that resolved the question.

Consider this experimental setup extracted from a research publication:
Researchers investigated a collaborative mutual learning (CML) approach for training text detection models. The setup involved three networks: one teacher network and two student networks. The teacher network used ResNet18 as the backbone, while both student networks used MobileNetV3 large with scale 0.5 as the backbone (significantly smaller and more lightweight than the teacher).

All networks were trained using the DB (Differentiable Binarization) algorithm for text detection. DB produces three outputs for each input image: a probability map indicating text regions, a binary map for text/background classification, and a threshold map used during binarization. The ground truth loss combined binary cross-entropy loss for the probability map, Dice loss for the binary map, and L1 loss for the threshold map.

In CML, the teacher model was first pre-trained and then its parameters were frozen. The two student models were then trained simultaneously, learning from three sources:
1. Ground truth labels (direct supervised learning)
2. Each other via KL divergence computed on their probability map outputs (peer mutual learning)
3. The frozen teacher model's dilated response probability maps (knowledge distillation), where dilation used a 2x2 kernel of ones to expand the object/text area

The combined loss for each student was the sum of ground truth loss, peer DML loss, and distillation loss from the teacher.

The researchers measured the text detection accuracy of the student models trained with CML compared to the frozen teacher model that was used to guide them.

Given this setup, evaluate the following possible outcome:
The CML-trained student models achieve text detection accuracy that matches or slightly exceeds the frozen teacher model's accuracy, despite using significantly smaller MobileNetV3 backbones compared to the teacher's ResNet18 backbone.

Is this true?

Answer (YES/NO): YES